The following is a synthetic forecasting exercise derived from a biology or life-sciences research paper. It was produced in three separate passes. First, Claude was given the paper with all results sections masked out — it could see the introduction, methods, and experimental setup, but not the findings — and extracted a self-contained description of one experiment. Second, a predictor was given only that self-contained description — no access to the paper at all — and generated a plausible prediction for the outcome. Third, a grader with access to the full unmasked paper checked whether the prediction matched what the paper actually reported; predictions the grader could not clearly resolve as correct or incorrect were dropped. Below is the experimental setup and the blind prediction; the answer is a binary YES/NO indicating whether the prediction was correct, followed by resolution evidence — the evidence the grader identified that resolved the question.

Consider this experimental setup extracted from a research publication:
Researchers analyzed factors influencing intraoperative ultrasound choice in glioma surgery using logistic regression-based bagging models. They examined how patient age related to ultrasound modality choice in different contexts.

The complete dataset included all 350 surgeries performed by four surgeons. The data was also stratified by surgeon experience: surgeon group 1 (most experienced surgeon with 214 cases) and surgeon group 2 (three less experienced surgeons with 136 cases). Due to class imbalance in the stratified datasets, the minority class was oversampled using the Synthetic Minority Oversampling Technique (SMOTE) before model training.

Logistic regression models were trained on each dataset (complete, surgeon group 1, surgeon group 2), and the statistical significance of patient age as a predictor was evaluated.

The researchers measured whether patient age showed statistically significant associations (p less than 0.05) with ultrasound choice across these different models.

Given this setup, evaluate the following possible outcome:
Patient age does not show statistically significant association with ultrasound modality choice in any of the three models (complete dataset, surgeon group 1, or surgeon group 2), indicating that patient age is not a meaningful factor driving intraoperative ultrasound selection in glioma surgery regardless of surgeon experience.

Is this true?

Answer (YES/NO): NO